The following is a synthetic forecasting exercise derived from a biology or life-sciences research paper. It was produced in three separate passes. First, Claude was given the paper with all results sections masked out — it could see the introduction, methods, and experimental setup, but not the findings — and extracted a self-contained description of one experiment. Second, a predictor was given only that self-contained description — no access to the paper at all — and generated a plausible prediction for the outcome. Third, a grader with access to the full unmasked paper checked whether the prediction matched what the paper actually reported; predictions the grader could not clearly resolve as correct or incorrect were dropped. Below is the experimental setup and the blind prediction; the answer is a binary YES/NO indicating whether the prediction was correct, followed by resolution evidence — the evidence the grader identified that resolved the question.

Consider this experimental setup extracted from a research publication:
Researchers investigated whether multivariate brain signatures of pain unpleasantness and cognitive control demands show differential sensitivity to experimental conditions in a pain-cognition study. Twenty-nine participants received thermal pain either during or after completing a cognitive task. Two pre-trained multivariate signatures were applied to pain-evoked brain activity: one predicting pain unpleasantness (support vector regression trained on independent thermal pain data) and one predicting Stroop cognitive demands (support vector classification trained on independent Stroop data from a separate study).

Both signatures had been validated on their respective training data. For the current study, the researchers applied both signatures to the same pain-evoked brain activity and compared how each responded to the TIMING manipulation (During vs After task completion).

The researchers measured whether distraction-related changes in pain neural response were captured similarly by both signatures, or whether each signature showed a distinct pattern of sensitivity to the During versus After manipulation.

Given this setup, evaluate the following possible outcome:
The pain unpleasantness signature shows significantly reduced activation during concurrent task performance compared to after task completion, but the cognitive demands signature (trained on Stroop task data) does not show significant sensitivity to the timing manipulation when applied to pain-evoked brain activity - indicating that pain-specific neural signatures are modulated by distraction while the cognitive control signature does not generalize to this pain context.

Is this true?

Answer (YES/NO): NO